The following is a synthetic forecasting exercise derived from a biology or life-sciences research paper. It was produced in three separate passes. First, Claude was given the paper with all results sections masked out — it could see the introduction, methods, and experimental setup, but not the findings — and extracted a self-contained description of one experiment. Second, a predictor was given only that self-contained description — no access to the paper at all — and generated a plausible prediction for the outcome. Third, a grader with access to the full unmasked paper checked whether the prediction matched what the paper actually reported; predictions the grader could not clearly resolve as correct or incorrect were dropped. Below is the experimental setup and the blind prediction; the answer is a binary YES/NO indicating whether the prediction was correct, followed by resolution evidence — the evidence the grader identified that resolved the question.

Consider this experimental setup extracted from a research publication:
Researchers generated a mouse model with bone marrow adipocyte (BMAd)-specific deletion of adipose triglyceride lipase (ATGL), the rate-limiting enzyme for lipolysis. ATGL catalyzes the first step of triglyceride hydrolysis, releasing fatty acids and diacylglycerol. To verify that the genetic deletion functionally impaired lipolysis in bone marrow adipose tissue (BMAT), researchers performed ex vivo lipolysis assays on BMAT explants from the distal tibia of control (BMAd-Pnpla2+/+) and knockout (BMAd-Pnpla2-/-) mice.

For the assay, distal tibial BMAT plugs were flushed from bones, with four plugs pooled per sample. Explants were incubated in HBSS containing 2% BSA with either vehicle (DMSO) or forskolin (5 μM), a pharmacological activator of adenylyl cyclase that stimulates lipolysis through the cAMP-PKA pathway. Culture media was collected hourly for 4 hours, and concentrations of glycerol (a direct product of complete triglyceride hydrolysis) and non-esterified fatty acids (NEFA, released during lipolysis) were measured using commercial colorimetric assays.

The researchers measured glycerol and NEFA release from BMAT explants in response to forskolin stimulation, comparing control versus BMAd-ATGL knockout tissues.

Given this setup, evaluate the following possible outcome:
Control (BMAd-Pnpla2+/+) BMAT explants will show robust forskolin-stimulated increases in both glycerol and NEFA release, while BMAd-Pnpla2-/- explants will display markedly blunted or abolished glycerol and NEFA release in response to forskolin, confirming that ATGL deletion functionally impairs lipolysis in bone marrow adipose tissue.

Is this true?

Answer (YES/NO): YES